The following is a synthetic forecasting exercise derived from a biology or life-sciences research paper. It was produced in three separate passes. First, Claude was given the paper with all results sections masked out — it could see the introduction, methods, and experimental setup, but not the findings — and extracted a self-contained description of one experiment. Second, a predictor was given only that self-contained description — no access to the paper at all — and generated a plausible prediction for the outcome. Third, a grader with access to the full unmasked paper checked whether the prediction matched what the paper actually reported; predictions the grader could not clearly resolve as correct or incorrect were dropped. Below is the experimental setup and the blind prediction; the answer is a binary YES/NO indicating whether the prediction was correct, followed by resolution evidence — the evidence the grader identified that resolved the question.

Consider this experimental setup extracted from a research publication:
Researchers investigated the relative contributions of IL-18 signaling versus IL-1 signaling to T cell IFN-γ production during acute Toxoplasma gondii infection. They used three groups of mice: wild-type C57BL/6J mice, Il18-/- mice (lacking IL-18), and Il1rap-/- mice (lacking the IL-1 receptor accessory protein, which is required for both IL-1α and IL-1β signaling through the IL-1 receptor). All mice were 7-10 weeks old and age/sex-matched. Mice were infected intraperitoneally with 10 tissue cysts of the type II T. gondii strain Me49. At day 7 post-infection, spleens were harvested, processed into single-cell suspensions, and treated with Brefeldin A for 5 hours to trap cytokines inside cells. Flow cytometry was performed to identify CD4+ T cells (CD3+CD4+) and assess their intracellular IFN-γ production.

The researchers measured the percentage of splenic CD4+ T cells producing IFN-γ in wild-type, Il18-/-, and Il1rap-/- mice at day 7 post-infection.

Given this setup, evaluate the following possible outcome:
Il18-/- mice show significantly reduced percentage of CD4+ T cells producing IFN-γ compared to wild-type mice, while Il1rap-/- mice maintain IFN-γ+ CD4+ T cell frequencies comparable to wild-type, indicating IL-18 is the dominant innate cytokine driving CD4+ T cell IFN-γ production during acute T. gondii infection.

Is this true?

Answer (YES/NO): YES